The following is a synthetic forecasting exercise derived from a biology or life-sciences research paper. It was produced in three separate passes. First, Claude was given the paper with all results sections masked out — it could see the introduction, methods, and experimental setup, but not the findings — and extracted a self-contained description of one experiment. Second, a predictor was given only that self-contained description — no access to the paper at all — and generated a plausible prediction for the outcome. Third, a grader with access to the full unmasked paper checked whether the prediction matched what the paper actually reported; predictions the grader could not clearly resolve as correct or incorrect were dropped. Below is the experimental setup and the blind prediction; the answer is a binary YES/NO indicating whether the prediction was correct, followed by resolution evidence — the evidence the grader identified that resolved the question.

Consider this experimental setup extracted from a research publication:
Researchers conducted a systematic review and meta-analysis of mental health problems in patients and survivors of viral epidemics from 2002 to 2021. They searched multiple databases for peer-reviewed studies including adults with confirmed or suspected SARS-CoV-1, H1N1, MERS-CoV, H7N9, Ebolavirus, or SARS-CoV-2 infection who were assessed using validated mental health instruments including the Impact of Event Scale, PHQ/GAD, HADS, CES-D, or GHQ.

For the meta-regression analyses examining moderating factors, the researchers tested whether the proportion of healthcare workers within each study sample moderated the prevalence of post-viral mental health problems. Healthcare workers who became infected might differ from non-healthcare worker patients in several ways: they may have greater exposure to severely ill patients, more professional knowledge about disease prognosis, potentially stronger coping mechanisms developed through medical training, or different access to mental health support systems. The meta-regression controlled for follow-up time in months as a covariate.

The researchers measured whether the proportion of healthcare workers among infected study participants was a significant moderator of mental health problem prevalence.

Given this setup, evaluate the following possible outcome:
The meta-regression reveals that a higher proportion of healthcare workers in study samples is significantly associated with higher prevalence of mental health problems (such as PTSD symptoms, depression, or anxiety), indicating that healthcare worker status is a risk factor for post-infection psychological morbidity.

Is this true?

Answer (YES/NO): NO